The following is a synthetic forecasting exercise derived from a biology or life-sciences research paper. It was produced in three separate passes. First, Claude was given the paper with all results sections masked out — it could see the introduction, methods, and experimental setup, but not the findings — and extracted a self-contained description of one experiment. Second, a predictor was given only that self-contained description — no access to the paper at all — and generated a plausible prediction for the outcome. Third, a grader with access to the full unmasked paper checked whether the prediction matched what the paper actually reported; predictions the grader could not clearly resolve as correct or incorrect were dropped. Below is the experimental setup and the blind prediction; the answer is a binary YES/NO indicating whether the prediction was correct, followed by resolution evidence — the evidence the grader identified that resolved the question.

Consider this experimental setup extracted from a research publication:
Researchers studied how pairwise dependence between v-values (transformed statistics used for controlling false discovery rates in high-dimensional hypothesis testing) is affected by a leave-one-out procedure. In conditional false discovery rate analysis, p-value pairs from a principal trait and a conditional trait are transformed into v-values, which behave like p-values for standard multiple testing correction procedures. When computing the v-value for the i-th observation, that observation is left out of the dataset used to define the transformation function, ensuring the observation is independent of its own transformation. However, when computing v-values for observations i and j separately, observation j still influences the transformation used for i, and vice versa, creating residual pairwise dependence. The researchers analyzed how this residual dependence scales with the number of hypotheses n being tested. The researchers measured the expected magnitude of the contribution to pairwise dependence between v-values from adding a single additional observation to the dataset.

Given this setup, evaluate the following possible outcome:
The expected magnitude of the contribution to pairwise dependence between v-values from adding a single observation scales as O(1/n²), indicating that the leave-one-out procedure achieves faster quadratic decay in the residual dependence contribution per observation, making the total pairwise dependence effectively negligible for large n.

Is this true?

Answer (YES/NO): NO